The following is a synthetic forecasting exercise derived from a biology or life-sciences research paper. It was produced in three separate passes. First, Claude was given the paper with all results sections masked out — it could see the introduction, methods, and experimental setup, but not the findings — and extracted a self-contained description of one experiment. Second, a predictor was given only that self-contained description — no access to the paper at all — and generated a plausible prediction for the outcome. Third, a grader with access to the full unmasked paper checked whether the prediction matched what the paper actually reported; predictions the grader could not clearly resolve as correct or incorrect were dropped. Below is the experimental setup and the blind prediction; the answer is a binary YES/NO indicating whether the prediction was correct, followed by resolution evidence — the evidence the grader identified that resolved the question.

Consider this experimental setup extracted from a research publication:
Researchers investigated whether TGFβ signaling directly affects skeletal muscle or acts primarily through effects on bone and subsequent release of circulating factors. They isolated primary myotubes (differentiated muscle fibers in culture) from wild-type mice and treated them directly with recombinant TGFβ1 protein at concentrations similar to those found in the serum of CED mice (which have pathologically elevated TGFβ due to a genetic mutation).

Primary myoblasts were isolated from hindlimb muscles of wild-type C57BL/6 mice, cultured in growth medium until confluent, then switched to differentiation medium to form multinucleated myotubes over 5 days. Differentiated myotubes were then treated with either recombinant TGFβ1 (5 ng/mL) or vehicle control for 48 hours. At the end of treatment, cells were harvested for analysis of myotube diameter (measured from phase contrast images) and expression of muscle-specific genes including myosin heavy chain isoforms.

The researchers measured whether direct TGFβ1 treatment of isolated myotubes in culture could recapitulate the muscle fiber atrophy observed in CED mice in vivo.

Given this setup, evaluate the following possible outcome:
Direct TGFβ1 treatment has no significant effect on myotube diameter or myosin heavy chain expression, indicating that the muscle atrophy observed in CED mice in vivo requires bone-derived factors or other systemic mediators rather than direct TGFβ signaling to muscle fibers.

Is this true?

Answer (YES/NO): NO